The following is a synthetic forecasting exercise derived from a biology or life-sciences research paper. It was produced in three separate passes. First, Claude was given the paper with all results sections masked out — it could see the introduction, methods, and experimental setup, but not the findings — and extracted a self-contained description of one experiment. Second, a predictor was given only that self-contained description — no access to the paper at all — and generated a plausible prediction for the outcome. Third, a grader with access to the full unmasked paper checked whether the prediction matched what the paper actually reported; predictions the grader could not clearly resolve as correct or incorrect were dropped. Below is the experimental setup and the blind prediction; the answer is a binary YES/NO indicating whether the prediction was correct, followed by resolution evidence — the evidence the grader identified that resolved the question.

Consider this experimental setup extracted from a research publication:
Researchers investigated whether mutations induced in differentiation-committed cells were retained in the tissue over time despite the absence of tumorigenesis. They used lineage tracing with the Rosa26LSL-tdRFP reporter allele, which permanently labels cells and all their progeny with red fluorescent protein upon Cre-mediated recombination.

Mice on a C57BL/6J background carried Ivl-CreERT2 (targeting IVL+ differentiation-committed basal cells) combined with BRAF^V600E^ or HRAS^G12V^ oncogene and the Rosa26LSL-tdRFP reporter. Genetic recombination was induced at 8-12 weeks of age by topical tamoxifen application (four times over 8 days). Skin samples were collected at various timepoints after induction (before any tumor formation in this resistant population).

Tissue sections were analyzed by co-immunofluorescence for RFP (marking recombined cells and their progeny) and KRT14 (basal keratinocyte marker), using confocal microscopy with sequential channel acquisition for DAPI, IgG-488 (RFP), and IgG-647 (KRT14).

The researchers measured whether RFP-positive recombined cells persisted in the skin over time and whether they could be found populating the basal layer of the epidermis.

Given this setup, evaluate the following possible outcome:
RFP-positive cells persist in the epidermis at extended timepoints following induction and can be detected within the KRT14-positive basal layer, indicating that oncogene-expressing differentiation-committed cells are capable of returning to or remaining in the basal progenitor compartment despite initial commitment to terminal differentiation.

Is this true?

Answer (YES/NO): YES